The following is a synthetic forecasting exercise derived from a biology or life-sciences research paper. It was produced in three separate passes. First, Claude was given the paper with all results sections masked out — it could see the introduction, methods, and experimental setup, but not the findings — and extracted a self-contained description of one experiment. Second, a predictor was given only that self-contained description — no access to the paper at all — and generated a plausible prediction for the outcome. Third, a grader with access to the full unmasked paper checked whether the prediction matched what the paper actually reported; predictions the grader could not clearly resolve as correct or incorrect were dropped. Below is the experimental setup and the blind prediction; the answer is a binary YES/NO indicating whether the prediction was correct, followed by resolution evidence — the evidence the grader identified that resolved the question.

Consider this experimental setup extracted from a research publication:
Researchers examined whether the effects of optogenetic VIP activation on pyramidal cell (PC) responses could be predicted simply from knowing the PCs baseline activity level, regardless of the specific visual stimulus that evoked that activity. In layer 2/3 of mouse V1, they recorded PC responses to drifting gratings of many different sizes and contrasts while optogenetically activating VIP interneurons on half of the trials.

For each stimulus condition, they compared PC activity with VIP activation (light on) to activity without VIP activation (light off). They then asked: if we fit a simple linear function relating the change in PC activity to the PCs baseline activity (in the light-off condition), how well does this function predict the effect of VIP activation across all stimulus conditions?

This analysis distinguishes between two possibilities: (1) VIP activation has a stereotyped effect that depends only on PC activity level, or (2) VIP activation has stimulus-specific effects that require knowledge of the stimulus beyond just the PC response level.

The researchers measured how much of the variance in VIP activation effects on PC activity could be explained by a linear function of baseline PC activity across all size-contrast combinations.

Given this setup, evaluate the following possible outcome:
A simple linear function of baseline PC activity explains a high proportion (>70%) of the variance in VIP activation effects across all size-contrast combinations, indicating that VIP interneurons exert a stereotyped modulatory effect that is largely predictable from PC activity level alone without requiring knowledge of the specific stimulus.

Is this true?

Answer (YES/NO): NO